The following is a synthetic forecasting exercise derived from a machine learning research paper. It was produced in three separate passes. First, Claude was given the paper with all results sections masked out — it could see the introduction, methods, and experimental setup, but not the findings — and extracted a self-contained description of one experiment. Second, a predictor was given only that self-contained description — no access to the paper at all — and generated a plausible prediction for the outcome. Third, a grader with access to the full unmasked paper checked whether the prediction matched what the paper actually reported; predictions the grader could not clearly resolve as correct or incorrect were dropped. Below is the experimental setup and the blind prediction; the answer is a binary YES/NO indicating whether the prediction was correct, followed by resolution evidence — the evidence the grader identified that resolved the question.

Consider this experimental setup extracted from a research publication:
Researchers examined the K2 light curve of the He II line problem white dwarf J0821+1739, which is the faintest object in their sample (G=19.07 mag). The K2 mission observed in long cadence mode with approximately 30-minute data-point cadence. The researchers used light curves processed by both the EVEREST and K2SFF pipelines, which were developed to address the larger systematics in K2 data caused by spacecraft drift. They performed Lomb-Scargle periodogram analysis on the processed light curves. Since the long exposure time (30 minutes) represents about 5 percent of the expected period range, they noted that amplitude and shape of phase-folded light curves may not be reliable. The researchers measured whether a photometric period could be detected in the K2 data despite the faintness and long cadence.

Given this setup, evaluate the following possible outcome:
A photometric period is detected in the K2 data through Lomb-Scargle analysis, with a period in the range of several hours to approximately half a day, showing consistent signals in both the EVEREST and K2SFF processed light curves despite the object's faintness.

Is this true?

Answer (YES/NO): YES